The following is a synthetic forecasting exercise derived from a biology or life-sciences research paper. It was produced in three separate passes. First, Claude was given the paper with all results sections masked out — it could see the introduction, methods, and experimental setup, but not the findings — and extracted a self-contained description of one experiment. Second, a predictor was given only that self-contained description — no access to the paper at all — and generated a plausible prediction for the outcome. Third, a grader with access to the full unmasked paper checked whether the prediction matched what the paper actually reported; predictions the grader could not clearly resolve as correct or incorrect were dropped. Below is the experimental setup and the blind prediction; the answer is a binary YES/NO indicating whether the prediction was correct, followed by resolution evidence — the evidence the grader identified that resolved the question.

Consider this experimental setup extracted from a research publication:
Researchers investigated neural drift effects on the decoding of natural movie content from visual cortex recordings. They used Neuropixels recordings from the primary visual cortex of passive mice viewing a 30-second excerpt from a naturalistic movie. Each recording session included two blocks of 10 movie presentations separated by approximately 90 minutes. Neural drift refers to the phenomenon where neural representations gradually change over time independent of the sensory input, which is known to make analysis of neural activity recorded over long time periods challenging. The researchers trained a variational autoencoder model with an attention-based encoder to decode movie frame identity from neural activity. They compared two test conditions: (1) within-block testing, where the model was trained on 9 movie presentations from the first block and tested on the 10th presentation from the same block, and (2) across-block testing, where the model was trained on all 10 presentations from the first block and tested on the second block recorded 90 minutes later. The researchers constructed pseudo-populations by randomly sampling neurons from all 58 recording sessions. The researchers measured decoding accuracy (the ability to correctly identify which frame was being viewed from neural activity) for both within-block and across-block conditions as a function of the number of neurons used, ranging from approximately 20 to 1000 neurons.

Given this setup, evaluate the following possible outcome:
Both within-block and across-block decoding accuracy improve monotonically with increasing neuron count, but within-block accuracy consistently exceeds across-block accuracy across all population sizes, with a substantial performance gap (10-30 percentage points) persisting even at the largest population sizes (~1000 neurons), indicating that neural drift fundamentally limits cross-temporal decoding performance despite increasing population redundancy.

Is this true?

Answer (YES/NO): NO